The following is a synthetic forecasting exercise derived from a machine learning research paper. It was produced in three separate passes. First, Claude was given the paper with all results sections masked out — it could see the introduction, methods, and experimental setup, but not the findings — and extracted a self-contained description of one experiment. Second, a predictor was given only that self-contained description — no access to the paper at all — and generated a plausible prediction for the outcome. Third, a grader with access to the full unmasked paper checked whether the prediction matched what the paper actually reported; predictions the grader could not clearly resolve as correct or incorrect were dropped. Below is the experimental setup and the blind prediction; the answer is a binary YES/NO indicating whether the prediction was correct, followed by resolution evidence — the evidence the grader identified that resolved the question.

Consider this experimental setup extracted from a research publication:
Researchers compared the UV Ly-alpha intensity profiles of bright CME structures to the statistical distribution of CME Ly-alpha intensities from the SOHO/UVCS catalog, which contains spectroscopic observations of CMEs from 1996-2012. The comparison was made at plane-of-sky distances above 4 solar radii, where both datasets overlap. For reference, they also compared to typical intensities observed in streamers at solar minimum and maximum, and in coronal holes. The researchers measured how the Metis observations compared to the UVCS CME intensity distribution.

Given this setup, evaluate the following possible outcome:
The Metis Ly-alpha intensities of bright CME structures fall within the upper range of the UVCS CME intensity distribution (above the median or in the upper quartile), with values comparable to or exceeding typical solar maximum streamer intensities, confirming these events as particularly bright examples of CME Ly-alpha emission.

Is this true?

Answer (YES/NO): NO